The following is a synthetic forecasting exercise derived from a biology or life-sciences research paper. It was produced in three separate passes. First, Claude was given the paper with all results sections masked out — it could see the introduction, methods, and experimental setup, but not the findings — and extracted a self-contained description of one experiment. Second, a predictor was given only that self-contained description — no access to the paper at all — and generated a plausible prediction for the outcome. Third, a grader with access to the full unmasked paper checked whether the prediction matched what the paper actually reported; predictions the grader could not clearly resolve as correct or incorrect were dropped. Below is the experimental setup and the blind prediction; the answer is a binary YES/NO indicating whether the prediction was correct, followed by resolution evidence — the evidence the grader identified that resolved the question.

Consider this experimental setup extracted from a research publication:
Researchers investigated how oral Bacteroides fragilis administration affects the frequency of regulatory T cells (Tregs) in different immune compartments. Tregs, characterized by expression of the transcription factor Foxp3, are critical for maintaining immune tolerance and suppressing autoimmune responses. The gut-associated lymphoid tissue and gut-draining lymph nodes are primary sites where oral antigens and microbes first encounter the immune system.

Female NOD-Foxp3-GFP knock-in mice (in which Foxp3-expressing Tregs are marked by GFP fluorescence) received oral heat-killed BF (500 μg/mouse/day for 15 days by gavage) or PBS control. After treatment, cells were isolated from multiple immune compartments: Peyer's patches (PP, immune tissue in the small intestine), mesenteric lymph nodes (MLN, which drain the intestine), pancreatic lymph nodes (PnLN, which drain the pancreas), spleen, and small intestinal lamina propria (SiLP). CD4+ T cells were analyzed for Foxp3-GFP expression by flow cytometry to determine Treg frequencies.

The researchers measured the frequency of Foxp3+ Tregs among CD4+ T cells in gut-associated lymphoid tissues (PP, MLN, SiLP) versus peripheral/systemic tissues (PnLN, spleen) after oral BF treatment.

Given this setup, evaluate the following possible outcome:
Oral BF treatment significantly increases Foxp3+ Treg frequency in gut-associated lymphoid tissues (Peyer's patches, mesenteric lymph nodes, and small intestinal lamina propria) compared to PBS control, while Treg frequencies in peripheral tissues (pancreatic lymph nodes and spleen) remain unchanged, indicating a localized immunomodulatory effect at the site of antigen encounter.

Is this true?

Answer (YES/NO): NO